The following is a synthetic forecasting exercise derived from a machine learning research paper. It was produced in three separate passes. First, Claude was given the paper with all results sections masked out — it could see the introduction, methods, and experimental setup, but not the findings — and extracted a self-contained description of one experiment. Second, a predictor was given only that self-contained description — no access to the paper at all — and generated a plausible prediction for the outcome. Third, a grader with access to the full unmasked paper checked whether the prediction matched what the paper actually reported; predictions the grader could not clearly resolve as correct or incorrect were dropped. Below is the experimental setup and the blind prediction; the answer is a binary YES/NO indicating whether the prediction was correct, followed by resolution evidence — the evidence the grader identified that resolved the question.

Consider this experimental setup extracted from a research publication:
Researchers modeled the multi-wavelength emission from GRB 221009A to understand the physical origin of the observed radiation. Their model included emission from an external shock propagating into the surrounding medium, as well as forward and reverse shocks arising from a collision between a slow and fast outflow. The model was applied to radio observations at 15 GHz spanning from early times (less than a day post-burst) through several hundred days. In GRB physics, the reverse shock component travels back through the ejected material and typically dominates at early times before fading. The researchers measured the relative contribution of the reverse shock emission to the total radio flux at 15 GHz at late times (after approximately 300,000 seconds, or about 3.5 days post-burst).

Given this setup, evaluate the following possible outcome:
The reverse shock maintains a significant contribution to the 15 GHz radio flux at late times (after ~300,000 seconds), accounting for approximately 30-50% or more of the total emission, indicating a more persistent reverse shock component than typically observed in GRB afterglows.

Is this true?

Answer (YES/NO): NO